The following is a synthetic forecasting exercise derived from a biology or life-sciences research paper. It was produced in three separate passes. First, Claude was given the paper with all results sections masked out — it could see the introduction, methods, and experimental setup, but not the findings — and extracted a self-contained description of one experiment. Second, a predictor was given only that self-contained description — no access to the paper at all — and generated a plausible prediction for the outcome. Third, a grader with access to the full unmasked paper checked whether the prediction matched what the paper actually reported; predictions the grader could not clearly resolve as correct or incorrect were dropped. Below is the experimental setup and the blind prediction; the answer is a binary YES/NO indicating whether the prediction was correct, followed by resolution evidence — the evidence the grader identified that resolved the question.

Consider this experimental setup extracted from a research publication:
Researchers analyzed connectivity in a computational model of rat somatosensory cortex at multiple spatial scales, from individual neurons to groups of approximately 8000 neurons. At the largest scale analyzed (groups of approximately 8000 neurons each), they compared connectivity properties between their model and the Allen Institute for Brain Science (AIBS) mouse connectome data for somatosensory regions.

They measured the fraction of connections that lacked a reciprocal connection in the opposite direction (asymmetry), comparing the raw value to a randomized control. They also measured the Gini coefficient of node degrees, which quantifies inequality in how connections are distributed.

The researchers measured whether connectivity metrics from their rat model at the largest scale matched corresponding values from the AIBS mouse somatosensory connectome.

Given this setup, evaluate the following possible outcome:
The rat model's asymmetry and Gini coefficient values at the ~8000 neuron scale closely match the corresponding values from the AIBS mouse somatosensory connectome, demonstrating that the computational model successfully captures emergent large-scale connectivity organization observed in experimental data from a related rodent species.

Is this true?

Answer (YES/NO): YES